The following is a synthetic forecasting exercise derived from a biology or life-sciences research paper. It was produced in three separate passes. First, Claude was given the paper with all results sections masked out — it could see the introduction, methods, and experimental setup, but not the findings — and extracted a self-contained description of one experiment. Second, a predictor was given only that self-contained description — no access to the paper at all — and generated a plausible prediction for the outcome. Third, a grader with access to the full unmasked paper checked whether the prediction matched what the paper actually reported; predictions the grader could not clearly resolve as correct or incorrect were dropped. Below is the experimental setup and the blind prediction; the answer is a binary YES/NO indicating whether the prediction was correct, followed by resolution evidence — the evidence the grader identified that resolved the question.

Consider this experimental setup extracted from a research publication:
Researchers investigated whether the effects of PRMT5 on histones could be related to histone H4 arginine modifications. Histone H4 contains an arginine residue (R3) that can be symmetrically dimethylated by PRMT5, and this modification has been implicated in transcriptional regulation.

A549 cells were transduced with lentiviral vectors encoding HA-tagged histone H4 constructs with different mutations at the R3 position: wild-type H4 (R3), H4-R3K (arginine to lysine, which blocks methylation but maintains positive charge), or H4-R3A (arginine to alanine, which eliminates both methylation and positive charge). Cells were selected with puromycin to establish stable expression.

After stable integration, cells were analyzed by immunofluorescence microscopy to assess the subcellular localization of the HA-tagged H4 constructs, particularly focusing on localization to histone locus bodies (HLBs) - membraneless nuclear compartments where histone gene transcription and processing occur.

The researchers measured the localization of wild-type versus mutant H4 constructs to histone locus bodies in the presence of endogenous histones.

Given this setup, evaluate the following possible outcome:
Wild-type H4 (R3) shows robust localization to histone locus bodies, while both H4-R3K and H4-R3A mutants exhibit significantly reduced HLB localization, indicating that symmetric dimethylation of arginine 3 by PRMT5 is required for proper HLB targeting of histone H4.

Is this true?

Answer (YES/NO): NO